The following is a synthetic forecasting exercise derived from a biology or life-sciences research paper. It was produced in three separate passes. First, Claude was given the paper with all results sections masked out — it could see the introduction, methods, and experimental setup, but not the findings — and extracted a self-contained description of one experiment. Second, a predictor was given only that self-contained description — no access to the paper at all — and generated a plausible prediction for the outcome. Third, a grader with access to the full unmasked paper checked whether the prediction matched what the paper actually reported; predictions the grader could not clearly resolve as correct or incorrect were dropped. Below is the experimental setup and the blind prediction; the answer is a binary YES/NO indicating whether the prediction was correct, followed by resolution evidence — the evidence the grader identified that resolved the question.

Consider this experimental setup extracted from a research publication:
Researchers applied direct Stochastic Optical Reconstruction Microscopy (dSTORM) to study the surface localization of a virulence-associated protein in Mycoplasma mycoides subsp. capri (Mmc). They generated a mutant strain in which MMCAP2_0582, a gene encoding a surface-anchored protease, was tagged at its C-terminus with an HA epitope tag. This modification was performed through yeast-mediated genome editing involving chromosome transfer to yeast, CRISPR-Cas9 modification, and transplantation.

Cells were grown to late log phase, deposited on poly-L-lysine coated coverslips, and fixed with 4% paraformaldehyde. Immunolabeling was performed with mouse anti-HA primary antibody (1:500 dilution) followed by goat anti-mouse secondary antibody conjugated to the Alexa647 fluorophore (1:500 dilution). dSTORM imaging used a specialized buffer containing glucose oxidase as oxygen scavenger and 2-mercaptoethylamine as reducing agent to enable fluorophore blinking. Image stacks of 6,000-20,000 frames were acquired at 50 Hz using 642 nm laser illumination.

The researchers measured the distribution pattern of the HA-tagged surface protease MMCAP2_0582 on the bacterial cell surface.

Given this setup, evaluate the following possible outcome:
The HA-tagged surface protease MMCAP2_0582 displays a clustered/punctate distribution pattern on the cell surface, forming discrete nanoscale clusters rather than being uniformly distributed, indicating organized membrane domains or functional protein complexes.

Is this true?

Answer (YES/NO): YES